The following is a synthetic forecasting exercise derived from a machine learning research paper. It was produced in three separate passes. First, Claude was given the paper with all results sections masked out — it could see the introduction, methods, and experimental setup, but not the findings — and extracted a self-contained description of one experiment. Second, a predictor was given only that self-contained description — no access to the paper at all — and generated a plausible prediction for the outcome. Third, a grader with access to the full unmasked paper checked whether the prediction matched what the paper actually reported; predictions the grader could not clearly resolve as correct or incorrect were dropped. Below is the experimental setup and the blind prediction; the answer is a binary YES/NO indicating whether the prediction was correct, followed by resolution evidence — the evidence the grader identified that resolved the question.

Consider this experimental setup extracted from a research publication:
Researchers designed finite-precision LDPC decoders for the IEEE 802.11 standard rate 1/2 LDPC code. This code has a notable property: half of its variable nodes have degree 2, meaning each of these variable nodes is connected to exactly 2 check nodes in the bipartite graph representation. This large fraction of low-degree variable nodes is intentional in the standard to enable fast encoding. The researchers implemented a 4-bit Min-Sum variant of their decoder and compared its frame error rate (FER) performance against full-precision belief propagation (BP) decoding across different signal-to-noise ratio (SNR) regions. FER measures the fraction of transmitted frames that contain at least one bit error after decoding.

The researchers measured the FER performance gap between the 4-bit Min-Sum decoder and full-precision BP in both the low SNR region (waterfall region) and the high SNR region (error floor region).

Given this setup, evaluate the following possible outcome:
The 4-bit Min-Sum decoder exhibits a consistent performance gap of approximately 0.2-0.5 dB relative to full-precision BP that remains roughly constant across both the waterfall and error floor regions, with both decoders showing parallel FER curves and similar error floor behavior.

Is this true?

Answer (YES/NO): NO